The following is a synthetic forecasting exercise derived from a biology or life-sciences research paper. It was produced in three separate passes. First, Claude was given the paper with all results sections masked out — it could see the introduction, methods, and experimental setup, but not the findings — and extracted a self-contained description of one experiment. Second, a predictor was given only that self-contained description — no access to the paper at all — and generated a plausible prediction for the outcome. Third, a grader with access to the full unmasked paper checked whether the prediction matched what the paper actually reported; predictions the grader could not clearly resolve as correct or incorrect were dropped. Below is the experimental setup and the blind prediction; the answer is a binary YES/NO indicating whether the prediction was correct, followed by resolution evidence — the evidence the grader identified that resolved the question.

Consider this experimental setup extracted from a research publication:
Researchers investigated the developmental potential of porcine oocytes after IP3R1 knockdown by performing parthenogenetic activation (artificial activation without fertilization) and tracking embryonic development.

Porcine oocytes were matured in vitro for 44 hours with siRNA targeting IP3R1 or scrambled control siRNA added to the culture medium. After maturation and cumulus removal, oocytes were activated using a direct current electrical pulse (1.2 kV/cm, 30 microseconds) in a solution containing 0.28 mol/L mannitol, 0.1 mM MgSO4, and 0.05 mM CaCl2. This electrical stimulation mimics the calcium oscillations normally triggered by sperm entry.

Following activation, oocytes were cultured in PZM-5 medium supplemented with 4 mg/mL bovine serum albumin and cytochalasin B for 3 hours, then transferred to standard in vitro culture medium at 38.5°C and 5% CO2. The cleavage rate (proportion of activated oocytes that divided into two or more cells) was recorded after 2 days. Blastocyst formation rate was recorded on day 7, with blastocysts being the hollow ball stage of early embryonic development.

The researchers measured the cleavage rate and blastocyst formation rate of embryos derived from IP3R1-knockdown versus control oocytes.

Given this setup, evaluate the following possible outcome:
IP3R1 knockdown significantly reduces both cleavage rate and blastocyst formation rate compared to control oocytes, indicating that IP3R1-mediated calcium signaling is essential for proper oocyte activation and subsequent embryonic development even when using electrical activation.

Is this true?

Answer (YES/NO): YES